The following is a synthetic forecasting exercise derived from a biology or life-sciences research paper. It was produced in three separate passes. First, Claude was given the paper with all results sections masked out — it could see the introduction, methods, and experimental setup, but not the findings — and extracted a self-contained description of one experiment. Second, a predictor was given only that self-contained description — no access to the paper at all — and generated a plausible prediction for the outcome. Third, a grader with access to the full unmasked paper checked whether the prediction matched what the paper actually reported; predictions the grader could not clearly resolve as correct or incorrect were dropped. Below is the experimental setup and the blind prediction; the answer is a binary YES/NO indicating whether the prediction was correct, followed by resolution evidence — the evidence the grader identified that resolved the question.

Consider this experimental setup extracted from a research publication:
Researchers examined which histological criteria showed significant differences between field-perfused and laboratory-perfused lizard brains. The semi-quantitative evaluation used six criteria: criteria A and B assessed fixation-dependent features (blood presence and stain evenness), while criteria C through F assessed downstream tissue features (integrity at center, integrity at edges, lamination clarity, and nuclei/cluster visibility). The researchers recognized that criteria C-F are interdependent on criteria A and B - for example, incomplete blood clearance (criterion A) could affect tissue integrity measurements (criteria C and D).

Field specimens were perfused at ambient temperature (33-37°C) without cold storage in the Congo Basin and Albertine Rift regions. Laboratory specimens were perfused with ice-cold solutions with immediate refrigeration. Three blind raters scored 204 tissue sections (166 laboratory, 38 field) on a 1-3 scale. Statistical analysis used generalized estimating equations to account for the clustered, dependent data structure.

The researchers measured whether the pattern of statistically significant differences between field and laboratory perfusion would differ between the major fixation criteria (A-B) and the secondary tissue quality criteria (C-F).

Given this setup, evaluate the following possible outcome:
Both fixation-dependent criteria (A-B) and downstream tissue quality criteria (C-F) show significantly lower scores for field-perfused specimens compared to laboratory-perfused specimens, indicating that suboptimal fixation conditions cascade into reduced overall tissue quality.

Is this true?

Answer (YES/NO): NO